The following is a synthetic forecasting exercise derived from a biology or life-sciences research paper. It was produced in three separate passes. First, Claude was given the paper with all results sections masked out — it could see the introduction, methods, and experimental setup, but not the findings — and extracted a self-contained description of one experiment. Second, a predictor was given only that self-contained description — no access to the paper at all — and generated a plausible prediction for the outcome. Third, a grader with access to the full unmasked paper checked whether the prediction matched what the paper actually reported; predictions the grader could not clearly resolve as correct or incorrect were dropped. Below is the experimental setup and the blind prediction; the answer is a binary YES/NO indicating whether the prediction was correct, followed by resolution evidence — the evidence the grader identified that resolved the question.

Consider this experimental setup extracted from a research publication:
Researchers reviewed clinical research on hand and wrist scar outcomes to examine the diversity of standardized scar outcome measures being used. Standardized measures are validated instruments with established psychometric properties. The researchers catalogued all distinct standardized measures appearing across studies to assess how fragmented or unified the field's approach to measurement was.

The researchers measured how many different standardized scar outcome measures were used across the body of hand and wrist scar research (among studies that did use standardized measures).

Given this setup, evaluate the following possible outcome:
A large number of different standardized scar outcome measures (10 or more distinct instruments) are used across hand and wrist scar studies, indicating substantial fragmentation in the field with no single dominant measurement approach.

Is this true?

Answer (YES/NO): NO